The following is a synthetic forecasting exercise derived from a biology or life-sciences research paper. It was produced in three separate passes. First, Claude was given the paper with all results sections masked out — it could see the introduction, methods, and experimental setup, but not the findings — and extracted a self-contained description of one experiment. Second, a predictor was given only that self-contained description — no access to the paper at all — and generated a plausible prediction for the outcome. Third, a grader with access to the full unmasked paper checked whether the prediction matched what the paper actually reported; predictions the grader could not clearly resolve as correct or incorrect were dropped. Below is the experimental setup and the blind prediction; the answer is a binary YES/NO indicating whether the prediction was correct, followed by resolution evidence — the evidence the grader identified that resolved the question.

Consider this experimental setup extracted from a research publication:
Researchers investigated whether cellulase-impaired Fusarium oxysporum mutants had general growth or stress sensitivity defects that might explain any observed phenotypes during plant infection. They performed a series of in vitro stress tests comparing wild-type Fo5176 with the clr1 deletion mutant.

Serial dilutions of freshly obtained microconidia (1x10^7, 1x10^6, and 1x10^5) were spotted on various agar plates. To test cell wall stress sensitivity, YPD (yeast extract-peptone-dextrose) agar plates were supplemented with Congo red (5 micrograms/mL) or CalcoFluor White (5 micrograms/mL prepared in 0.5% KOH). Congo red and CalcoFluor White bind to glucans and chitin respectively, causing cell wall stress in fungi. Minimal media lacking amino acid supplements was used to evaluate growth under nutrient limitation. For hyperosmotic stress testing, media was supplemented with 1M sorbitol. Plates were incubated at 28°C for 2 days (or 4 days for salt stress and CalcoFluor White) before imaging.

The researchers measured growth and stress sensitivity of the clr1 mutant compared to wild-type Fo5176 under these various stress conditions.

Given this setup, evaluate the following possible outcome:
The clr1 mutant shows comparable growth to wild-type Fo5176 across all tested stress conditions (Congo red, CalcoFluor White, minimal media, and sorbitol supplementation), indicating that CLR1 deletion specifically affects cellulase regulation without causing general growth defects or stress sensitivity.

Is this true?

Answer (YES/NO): YES